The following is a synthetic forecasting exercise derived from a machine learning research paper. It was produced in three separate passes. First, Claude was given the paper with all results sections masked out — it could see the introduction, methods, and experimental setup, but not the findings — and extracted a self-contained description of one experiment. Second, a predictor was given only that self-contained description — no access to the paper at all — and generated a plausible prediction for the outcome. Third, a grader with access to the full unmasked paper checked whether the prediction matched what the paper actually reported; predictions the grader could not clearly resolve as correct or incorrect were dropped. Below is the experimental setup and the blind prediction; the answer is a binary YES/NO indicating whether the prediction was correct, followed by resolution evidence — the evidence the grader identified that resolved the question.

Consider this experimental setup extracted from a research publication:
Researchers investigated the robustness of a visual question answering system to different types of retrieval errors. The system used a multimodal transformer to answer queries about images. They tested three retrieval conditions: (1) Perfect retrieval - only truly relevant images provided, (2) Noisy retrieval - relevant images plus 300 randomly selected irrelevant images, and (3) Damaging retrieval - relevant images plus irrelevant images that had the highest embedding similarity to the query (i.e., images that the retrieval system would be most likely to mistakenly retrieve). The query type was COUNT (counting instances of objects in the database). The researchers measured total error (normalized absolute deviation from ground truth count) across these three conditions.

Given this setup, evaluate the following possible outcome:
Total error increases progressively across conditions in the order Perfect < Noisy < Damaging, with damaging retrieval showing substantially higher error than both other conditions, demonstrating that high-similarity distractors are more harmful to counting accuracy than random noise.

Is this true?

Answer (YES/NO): YES